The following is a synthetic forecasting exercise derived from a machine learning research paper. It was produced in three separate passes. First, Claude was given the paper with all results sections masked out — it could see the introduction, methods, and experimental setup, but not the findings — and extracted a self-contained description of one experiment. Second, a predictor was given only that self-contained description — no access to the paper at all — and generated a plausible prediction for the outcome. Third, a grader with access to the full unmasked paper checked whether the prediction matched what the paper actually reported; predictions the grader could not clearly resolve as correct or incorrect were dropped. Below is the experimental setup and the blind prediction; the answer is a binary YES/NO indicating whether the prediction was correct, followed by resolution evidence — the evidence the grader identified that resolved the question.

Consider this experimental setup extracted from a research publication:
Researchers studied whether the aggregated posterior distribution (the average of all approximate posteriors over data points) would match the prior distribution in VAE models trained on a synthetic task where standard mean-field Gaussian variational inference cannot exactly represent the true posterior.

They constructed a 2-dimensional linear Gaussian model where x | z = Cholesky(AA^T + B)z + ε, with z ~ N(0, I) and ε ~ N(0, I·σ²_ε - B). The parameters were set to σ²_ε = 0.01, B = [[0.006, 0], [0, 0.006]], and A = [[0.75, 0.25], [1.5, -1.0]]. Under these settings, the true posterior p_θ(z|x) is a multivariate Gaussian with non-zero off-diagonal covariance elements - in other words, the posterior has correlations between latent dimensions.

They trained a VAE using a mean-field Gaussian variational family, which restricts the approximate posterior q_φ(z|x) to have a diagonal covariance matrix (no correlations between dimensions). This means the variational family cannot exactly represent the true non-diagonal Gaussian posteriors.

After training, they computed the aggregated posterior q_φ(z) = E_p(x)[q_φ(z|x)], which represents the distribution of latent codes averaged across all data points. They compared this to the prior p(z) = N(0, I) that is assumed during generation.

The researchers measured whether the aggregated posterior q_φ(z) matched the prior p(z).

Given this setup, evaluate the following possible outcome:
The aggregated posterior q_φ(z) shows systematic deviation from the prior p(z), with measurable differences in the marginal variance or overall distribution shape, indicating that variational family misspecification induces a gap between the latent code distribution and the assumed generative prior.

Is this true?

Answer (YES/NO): YES